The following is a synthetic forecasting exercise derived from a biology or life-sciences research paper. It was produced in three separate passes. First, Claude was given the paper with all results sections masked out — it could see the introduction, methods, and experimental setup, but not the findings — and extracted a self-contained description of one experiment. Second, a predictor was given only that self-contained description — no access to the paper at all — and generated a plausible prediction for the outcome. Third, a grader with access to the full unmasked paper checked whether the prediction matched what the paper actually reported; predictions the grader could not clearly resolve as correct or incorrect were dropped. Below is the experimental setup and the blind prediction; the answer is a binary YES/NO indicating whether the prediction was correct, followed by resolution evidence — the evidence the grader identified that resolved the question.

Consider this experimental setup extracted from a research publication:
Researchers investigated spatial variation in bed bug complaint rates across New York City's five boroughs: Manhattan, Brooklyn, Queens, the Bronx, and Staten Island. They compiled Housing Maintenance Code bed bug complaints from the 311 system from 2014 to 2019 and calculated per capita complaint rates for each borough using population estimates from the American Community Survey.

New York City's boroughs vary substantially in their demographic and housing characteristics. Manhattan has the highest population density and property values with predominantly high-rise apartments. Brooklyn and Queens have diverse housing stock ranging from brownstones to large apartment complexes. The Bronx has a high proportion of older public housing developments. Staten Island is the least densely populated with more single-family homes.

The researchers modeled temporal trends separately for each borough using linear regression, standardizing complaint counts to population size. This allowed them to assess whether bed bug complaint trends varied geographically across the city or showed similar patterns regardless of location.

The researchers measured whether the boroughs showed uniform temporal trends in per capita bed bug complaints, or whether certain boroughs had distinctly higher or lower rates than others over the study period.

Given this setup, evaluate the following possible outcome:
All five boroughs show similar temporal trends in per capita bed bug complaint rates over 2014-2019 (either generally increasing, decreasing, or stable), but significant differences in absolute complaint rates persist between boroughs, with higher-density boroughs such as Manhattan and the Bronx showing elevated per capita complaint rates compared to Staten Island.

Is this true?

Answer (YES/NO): NO